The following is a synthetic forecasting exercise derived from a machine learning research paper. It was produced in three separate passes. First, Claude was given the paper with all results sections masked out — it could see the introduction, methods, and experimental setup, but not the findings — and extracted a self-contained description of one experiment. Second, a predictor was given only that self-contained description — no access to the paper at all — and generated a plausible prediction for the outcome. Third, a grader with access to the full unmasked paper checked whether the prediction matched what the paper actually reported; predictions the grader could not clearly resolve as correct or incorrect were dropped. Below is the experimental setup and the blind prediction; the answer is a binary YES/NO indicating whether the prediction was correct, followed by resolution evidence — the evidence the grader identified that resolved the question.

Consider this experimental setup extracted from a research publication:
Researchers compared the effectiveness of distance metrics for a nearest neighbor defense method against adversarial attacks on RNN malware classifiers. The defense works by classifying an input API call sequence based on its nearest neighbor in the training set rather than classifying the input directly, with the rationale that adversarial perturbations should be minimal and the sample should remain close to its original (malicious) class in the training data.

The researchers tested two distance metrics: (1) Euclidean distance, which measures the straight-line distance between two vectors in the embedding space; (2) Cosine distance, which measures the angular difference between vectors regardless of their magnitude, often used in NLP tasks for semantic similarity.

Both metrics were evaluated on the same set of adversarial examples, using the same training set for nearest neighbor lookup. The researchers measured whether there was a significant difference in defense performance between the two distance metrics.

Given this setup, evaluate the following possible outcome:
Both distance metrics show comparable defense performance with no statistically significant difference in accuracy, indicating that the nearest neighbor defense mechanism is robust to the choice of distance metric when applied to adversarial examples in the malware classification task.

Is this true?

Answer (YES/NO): YES